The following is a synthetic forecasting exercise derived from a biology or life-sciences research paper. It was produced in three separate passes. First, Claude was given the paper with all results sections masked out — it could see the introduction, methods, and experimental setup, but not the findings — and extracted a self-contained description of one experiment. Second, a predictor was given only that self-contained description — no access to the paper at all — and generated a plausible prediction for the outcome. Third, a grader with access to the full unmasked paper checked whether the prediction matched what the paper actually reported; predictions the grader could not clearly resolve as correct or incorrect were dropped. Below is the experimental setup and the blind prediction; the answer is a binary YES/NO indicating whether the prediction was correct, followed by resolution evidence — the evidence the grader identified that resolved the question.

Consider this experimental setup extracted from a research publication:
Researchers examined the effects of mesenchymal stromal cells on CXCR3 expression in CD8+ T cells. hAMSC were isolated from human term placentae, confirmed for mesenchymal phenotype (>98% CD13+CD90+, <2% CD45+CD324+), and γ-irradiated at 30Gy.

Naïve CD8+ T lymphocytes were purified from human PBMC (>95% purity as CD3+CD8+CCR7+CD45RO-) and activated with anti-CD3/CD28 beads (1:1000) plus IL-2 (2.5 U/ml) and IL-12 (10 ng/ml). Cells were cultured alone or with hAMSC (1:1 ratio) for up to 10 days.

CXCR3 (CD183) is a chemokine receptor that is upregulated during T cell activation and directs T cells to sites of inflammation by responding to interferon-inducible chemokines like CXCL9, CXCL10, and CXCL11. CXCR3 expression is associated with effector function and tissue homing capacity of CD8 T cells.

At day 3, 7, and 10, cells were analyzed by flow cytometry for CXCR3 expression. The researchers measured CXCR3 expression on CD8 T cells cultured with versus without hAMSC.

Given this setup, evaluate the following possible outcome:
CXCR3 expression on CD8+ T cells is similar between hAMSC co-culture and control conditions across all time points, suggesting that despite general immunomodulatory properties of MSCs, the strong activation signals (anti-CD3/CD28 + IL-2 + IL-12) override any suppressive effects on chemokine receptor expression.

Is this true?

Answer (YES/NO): NO